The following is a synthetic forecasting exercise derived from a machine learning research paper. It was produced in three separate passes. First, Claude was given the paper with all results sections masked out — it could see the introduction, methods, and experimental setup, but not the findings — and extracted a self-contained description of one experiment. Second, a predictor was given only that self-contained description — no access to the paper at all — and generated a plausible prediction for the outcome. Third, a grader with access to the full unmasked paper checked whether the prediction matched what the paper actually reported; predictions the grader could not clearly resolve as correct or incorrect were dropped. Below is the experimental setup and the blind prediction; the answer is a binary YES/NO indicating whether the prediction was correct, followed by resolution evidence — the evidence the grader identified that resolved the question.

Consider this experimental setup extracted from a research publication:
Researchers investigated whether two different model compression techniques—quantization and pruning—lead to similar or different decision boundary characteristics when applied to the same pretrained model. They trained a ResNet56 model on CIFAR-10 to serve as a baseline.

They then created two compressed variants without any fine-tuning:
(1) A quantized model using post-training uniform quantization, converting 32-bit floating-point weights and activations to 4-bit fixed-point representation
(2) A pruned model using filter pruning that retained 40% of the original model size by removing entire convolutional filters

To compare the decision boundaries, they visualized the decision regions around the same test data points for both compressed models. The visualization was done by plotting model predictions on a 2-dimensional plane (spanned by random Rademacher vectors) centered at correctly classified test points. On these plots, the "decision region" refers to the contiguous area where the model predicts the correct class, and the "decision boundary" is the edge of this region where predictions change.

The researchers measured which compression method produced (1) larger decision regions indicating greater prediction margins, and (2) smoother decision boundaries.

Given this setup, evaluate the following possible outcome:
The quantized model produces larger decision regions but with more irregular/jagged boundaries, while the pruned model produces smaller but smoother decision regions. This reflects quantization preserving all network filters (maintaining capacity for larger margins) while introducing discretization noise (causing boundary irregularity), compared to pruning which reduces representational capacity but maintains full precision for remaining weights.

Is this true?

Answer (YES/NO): YES